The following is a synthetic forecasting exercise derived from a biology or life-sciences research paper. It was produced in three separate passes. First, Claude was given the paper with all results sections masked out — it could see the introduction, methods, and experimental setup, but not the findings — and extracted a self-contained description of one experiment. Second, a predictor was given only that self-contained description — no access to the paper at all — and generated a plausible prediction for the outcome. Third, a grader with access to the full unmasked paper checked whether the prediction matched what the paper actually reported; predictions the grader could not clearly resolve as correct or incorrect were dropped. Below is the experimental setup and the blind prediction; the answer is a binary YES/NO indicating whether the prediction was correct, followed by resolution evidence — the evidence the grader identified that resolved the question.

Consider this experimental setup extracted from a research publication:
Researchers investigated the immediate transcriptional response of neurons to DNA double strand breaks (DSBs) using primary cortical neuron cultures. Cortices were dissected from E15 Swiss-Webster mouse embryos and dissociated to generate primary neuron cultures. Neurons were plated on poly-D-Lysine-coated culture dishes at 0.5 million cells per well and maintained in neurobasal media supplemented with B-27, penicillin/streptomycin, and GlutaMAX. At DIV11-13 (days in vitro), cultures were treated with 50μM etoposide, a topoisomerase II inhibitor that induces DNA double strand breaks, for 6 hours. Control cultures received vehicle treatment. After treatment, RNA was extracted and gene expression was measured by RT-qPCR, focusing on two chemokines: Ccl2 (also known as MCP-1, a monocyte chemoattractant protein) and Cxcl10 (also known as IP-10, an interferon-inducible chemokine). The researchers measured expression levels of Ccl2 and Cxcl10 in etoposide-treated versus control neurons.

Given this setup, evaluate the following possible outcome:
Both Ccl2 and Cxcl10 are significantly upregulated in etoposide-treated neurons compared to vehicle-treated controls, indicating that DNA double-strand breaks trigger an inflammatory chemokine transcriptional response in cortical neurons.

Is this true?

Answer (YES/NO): YES